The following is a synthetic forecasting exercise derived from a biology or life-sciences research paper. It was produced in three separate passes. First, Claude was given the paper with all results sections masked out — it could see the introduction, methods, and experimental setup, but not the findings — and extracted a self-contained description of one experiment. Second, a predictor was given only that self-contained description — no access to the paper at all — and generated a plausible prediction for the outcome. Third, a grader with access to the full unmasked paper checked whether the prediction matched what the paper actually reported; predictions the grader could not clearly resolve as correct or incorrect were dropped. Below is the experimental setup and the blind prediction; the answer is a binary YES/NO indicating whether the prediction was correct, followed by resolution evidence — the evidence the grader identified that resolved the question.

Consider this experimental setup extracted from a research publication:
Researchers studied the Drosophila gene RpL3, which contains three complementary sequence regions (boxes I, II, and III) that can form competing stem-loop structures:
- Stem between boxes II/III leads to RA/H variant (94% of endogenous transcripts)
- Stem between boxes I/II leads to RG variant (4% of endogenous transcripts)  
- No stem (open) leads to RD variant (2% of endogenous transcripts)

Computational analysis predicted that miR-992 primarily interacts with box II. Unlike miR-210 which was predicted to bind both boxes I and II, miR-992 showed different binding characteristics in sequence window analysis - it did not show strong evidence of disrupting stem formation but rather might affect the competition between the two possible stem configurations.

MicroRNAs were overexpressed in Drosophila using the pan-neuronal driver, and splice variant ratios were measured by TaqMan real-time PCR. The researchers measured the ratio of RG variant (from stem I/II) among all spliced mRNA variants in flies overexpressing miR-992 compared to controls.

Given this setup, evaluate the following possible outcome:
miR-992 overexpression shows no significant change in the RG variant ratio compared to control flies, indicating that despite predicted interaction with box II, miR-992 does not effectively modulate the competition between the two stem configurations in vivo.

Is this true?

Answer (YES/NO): NO